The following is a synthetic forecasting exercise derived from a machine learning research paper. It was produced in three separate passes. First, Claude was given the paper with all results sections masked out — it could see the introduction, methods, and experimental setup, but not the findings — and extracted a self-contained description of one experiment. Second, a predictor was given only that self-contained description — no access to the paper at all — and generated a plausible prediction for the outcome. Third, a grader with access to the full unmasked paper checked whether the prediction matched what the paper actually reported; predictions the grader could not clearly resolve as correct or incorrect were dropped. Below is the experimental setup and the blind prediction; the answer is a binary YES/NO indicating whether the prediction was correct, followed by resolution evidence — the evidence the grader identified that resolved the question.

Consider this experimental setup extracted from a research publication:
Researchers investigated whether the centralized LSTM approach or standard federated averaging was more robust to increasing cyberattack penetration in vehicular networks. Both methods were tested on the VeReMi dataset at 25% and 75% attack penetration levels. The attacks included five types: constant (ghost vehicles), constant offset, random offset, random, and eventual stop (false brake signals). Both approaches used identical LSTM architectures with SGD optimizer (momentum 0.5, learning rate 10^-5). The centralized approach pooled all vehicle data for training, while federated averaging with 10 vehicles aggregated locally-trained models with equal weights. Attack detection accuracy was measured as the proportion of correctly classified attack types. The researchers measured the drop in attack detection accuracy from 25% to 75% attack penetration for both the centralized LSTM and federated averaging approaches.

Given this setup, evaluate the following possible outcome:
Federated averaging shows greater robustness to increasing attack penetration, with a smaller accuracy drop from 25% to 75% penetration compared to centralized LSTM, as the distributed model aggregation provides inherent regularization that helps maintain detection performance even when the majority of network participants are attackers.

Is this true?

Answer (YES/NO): NO